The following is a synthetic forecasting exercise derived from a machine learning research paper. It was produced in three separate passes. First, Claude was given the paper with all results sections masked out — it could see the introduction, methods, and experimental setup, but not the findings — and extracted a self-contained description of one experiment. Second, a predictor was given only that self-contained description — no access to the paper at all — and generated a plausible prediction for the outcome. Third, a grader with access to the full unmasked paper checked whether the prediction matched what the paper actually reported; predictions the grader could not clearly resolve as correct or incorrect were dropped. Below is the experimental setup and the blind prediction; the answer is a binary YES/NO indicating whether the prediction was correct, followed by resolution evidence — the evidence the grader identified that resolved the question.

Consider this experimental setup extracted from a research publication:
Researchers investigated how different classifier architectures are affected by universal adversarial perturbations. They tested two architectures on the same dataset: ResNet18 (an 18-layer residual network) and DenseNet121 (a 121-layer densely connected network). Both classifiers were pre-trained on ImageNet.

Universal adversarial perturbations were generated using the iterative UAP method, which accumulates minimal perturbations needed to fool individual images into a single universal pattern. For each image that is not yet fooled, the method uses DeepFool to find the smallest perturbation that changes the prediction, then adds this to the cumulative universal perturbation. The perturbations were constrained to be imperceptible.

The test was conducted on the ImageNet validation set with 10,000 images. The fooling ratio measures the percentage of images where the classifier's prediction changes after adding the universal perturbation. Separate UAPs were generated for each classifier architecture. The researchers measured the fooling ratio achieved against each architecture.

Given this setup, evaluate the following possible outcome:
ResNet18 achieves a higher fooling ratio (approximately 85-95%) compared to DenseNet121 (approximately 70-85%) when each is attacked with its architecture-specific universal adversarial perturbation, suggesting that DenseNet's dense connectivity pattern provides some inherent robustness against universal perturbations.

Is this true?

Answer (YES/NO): NO